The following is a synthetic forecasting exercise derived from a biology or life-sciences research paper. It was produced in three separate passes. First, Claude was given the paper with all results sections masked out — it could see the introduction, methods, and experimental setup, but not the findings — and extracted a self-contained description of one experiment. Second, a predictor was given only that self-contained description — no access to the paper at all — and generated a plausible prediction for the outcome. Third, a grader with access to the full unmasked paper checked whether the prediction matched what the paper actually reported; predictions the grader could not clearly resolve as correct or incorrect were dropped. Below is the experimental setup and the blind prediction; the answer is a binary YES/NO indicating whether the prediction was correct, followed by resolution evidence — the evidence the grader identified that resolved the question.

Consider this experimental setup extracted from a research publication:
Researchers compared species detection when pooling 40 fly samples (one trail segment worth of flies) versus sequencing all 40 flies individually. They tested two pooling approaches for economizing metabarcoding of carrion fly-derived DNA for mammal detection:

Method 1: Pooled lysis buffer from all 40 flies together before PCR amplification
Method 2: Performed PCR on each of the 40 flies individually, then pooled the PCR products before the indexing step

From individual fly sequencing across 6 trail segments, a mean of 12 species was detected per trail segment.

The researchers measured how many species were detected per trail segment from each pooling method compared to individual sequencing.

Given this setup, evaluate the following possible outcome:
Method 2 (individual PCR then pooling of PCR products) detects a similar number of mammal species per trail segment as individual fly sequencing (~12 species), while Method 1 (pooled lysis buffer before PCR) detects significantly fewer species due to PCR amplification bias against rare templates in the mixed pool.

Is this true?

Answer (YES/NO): YES